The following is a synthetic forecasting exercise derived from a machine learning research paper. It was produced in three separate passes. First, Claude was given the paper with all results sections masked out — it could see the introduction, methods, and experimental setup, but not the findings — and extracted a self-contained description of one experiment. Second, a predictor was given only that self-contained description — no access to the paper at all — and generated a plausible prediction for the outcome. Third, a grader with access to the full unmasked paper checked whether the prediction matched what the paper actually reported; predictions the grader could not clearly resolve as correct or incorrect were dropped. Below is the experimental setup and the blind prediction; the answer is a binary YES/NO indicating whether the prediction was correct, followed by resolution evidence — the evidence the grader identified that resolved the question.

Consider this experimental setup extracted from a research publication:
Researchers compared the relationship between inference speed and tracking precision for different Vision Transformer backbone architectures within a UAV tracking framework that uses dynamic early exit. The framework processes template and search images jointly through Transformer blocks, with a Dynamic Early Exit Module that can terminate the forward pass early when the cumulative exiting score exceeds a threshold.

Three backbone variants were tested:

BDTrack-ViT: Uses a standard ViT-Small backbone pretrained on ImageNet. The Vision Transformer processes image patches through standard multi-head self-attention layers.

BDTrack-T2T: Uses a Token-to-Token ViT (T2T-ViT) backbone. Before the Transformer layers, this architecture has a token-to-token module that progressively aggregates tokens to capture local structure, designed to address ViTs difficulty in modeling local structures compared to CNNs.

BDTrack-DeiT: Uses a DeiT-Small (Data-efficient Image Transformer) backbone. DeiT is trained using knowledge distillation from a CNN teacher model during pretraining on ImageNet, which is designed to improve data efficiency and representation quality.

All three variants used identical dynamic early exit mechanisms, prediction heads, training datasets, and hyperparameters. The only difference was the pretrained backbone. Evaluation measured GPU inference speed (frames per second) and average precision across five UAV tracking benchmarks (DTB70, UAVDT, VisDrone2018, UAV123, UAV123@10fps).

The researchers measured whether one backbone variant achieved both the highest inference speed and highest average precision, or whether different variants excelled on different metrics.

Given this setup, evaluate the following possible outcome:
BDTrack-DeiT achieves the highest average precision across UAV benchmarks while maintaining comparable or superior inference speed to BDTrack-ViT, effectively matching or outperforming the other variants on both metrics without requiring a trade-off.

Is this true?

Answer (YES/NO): YES